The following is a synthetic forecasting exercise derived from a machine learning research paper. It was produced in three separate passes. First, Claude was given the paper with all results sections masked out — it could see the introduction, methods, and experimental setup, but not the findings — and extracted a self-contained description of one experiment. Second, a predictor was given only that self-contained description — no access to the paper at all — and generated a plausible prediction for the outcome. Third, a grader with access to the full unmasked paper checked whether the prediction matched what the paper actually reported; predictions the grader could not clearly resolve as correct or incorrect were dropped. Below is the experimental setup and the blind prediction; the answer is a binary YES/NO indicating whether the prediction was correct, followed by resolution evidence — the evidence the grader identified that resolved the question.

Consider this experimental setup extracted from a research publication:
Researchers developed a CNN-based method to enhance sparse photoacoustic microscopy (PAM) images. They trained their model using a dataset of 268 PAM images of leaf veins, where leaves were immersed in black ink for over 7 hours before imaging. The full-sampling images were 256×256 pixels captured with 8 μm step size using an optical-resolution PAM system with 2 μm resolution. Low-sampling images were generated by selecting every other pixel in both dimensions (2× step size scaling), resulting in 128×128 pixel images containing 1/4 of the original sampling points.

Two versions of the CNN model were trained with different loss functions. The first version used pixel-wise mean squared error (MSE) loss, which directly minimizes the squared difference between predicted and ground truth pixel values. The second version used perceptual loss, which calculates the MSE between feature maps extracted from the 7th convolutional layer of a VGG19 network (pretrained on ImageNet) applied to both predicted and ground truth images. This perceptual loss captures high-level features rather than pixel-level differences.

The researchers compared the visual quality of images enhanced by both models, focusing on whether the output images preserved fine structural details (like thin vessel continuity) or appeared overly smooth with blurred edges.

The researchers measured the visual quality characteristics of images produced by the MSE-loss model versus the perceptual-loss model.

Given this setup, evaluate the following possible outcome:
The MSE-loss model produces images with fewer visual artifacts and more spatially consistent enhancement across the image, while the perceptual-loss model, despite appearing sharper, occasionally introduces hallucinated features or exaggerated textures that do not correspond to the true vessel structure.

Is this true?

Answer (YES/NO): NO